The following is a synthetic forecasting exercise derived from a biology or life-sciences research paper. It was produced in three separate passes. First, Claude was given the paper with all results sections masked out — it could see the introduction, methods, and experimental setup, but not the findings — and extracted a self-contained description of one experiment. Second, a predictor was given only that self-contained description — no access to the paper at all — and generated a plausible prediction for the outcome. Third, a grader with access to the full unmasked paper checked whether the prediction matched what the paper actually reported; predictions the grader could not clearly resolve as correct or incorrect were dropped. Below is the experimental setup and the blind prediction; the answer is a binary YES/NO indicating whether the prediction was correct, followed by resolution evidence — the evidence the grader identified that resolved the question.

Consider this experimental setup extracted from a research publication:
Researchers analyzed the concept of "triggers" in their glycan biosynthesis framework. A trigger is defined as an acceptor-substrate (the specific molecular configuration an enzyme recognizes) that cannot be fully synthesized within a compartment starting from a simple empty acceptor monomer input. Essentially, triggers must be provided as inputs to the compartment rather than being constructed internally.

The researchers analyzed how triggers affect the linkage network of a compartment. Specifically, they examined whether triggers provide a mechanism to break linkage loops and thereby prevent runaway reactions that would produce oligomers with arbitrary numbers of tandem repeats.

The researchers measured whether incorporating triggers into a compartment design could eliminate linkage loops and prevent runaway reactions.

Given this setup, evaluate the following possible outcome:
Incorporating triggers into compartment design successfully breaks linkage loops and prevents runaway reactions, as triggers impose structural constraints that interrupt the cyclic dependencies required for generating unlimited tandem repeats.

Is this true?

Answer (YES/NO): YES